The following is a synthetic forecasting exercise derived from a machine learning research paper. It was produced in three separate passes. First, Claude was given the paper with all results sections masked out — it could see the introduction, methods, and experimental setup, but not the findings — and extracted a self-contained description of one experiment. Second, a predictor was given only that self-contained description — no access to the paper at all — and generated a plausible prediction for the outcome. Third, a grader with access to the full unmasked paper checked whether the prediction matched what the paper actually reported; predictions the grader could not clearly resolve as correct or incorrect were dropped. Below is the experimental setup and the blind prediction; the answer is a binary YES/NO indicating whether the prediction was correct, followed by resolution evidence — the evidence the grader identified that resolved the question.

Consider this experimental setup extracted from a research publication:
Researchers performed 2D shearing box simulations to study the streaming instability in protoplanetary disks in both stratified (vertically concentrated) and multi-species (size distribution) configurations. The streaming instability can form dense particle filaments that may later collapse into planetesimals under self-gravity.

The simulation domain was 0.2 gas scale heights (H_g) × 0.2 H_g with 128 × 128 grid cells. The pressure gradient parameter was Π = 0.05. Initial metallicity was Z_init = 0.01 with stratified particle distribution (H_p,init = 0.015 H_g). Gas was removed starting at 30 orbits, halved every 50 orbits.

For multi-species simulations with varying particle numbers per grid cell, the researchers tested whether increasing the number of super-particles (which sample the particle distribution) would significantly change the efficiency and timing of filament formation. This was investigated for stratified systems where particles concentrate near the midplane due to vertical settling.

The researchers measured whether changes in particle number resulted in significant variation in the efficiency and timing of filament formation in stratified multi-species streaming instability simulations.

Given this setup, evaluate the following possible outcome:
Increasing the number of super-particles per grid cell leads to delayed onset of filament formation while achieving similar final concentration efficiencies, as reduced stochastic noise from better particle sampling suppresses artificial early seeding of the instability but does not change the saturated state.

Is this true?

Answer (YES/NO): NO